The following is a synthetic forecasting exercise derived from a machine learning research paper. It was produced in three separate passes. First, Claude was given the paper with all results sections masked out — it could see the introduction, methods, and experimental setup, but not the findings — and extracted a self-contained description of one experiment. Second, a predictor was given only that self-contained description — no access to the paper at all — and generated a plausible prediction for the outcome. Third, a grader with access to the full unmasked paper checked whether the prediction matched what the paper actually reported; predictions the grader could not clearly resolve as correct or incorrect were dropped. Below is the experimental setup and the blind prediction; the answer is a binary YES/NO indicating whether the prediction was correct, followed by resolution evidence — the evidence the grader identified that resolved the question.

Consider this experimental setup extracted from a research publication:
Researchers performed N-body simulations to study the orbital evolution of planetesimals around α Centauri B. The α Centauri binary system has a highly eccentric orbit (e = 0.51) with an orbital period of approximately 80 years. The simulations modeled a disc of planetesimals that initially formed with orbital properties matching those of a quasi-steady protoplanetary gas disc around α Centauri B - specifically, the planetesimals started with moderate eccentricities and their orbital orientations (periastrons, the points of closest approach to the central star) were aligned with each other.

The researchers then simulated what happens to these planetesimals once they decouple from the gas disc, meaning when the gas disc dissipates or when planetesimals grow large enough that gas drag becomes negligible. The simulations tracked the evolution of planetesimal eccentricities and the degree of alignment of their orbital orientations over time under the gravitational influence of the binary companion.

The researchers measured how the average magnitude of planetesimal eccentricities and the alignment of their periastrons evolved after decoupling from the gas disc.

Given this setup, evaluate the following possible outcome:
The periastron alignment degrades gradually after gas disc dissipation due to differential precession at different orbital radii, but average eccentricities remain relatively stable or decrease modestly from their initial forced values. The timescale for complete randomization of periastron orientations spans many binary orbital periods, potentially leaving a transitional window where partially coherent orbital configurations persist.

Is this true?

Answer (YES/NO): NO